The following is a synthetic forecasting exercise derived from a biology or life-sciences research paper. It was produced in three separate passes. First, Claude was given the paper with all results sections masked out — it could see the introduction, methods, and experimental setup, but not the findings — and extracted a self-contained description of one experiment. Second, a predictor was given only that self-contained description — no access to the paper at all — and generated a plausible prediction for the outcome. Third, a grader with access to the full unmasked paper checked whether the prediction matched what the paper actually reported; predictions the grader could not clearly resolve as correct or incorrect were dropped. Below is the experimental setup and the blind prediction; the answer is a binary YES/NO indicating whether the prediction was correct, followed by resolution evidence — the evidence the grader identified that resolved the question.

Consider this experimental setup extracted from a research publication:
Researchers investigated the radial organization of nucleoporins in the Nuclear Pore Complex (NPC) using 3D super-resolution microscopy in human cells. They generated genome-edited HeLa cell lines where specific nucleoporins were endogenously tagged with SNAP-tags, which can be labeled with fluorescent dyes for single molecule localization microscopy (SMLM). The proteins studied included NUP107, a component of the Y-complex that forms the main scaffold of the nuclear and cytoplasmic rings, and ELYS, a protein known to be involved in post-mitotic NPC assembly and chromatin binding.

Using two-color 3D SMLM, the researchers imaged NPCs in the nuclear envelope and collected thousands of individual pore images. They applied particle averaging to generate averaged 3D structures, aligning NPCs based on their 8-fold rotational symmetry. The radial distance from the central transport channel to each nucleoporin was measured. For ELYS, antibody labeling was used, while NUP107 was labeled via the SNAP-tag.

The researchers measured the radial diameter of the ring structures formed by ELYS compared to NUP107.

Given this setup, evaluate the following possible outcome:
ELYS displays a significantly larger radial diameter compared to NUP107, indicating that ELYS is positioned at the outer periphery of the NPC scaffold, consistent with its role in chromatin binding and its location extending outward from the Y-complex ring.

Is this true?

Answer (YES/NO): YES